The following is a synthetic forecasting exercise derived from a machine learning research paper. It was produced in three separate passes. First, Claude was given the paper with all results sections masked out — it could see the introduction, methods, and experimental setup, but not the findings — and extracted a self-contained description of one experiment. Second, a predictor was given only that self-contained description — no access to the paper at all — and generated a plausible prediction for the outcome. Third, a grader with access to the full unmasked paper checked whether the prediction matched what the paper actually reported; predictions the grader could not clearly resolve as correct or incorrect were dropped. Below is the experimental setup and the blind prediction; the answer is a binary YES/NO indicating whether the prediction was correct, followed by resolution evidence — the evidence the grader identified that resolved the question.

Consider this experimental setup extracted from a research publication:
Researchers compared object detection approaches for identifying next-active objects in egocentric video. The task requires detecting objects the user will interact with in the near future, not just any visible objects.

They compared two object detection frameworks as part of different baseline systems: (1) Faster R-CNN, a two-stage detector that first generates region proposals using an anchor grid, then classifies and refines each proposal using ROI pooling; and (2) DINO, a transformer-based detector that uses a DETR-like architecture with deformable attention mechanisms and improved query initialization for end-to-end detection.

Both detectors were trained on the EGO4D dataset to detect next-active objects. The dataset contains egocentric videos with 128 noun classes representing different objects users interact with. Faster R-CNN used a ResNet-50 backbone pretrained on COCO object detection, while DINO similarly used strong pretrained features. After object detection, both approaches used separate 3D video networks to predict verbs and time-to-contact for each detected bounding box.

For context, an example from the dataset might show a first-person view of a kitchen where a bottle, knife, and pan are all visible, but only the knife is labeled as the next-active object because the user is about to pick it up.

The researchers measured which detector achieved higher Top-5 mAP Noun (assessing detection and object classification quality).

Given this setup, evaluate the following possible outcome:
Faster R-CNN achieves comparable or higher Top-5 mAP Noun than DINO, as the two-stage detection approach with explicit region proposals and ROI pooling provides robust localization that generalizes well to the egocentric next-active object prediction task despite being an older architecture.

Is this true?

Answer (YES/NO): NO